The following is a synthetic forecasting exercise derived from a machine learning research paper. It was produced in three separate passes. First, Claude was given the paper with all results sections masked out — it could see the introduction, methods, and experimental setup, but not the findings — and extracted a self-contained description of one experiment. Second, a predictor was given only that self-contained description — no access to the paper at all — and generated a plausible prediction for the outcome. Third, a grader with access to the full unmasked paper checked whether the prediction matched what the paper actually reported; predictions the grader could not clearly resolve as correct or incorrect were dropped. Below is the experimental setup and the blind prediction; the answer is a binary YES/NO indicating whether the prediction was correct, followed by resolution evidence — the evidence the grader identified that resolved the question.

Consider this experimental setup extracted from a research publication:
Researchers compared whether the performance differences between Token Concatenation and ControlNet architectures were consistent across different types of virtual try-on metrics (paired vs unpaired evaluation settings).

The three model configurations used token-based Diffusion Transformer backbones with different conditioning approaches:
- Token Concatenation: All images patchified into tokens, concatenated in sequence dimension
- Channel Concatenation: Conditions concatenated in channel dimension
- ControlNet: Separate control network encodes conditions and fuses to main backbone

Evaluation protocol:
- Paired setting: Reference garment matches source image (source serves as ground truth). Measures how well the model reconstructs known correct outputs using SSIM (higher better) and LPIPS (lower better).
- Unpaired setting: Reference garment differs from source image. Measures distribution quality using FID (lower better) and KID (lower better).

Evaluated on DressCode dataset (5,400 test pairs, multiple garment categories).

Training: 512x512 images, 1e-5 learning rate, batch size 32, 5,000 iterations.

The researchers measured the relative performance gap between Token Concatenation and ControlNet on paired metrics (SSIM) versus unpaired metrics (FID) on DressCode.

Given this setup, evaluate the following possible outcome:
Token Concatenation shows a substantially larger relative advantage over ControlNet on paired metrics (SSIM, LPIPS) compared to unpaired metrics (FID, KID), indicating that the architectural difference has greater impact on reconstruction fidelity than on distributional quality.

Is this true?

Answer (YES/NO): NO